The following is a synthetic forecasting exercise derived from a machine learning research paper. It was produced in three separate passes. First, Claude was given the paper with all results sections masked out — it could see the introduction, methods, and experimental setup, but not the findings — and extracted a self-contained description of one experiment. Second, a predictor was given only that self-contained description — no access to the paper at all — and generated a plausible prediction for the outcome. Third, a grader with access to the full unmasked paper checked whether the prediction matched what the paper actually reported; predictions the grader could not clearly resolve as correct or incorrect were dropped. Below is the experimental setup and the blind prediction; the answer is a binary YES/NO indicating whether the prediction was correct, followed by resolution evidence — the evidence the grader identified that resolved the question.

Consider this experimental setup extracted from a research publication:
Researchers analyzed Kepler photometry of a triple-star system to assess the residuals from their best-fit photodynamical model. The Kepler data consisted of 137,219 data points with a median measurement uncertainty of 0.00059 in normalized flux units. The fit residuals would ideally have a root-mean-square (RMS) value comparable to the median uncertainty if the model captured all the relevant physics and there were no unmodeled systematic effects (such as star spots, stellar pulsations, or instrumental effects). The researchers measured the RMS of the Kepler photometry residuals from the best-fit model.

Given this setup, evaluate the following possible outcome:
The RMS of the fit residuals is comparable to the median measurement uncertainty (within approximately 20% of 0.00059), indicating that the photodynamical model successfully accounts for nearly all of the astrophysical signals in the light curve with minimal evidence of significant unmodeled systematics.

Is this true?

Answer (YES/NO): YES